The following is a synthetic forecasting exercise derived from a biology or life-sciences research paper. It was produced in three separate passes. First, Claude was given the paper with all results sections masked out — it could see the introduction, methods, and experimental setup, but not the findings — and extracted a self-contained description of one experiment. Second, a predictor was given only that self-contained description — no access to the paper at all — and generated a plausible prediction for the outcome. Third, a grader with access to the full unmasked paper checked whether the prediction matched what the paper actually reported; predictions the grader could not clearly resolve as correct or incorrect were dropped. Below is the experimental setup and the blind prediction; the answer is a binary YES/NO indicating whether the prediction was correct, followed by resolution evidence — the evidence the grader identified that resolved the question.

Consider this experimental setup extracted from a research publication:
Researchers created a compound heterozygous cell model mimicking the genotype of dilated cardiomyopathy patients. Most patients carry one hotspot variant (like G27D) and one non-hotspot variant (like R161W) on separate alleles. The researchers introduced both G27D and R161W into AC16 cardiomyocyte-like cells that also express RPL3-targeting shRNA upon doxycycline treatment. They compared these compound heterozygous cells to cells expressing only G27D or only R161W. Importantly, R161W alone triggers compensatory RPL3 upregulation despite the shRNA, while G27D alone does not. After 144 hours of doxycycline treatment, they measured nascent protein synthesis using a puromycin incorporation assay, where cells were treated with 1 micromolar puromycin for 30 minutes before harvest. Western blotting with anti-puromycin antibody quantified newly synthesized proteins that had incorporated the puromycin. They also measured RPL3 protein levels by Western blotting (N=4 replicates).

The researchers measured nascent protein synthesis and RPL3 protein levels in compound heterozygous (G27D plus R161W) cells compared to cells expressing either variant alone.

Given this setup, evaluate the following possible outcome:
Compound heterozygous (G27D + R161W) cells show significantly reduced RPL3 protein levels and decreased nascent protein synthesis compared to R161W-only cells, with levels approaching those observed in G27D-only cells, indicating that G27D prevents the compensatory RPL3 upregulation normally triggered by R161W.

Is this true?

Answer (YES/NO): NO